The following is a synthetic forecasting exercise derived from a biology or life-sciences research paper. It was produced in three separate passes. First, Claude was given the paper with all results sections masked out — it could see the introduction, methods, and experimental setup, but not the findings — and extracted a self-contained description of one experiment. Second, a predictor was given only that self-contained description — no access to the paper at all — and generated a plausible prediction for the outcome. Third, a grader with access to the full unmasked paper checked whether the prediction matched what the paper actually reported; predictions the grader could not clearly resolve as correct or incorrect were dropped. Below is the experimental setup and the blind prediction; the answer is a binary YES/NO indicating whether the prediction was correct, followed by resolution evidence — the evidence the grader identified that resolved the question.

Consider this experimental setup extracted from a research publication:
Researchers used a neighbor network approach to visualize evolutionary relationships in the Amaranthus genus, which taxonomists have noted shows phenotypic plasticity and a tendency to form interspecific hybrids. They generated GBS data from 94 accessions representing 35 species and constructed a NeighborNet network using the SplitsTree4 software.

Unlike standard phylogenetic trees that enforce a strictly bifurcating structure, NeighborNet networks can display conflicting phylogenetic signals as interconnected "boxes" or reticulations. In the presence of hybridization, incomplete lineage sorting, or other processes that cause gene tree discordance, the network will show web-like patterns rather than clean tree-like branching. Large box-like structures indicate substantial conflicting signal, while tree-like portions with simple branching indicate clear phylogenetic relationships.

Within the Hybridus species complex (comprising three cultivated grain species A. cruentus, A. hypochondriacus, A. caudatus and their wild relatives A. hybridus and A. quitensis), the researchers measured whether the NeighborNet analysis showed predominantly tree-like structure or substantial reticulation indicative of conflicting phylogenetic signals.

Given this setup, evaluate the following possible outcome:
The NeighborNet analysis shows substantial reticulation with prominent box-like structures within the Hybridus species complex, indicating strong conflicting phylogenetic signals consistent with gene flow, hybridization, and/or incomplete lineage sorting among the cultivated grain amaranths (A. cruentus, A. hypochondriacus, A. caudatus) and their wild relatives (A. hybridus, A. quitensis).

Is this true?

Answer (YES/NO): YES